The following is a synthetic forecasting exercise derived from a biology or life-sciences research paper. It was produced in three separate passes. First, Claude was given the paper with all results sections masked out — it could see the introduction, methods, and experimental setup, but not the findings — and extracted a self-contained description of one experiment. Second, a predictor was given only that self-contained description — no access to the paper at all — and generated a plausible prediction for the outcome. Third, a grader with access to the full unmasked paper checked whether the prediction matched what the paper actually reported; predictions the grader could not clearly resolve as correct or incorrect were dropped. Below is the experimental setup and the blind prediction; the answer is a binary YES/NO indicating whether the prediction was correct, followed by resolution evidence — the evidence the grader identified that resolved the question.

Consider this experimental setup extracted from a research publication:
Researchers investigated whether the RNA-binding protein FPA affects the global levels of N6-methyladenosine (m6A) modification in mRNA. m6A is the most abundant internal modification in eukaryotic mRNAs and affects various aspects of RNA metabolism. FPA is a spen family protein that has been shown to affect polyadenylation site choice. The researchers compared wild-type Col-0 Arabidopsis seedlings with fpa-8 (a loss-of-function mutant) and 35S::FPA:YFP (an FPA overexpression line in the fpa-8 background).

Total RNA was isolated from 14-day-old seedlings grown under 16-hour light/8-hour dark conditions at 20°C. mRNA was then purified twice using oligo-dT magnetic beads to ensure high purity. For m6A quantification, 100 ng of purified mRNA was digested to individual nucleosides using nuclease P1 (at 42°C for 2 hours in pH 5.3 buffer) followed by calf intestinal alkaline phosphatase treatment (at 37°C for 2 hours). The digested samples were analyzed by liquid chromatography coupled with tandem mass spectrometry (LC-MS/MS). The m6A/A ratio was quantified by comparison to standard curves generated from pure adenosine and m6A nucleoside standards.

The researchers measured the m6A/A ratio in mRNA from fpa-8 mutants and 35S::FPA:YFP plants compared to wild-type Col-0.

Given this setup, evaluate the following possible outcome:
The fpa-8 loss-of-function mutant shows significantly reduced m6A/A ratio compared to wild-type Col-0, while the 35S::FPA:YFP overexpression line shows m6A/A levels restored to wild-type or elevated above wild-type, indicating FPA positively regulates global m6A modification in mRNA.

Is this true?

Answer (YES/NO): NO